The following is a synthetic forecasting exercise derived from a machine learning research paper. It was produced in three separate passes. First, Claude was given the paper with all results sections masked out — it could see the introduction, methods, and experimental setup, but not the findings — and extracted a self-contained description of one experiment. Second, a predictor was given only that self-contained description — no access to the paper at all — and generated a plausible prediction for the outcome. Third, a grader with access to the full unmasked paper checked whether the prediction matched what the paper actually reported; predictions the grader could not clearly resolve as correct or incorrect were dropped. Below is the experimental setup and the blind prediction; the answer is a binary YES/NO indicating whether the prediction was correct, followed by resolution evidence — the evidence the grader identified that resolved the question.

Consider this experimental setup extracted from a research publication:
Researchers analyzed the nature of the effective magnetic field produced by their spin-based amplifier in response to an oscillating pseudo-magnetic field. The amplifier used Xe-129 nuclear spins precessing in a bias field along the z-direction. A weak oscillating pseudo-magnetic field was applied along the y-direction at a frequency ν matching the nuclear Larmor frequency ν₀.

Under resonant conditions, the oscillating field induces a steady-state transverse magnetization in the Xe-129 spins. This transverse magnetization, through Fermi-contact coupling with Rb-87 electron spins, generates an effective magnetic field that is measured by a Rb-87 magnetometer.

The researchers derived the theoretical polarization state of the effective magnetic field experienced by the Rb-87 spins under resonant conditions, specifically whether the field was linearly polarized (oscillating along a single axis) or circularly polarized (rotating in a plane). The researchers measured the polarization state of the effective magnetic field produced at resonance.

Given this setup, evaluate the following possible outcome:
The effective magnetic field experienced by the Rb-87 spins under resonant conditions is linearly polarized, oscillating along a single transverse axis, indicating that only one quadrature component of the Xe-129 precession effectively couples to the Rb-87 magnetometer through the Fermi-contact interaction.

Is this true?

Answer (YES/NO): NO